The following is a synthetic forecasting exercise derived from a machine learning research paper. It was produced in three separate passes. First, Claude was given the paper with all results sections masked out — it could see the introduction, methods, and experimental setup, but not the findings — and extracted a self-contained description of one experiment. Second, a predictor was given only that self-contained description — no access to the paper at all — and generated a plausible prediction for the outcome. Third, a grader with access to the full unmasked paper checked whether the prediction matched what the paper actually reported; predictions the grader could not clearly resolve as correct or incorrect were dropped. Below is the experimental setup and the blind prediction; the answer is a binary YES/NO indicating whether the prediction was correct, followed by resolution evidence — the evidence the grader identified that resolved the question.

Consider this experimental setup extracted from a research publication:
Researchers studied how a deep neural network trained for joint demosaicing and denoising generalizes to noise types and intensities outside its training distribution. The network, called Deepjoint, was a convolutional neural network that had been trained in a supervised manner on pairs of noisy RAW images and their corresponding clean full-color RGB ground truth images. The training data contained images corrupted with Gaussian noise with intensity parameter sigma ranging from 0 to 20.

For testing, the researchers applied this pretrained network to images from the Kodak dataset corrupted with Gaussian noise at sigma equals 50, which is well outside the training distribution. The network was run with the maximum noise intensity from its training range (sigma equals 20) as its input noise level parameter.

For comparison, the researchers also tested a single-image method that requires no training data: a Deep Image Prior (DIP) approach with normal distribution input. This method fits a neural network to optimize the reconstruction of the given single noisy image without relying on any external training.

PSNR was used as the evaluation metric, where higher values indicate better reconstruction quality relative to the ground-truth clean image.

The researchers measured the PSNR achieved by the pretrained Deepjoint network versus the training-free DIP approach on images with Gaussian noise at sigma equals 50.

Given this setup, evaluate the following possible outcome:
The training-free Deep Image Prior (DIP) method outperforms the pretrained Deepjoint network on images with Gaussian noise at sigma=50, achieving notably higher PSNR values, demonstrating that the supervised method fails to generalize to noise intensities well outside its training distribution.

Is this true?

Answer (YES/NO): YES